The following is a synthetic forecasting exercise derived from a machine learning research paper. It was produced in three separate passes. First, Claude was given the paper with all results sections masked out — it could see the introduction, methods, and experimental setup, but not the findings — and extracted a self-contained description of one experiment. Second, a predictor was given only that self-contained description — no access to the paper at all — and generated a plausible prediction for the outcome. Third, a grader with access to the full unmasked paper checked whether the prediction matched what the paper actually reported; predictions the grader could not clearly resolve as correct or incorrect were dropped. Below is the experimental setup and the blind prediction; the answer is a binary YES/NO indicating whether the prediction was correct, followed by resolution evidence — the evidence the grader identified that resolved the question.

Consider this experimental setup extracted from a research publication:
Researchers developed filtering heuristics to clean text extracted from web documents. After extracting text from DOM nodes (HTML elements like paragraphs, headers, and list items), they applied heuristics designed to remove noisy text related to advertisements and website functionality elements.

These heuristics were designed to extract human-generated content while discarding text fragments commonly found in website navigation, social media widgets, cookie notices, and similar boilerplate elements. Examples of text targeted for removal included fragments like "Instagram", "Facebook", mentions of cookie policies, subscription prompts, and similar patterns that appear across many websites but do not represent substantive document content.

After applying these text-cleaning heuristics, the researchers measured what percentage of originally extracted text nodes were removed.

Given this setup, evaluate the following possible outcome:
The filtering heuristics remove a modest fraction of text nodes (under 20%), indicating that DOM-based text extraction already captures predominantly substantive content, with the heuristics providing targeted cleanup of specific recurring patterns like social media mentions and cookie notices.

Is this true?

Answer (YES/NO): NO